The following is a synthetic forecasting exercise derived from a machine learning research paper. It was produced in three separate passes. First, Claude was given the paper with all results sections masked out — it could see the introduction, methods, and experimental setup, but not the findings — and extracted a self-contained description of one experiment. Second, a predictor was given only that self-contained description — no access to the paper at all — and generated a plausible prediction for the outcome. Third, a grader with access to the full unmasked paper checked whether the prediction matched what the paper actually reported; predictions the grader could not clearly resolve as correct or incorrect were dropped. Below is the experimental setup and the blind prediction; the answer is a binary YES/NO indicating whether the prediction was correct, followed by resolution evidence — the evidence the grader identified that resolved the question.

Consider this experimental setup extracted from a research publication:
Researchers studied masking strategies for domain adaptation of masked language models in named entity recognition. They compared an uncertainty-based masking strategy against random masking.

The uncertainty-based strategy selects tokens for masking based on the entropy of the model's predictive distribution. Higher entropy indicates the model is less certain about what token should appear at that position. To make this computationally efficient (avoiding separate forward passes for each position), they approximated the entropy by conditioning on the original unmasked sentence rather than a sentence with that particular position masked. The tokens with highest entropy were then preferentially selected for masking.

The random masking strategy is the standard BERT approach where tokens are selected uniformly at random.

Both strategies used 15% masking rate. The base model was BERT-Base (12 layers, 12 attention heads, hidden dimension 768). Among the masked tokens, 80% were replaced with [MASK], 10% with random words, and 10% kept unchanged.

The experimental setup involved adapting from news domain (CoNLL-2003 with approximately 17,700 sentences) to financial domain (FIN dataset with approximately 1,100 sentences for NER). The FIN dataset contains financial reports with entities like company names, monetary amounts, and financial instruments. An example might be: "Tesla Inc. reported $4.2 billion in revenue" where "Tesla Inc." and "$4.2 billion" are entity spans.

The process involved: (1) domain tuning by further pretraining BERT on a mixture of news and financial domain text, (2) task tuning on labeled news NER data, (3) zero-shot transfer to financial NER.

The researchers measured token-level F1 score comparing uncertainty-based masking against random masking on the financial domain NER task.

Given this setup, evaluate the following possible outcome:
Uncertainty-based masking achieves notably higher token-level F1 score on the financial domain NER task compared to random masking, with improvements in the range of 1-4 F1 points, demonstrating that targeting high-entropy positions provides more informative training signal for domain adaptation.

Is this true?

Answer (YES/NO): NO